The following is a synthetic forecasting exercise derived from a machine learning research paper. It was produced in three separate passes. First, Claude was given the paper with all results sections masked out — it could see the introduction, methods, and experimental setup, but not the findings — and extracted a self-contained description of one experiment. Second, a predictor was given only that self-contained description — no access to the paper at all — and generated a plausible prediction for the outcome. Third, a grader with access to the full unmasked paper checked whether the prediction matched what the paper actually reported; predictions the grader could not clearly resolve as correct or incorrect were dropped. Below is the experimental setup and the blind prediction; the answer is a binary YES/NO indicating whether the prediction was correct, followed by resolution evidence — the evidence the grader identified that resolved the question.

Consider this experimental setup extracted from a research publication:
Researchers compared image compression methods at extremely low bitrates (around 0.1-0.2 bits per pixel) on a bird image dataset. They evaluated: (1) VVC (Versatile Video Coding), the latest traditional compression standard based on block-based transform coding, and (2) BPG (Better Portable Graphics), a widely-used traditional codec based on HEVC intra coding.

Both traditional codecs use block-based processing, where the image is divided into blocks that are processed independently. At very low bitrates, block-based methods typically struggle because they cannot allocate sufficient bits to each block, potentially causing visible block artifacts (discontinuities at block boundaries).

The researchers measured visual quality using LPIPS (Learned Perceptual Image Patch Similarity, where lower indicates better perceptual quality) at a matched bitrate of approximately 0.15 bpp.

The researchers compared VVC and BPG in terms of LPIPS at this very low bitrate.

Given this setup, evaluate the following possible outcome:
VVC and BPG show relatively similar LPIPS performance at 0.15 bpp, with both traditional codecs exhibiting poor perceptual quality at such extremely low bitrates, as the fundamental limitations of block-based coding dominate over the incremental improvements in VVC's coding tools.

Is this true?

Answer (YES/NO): NO